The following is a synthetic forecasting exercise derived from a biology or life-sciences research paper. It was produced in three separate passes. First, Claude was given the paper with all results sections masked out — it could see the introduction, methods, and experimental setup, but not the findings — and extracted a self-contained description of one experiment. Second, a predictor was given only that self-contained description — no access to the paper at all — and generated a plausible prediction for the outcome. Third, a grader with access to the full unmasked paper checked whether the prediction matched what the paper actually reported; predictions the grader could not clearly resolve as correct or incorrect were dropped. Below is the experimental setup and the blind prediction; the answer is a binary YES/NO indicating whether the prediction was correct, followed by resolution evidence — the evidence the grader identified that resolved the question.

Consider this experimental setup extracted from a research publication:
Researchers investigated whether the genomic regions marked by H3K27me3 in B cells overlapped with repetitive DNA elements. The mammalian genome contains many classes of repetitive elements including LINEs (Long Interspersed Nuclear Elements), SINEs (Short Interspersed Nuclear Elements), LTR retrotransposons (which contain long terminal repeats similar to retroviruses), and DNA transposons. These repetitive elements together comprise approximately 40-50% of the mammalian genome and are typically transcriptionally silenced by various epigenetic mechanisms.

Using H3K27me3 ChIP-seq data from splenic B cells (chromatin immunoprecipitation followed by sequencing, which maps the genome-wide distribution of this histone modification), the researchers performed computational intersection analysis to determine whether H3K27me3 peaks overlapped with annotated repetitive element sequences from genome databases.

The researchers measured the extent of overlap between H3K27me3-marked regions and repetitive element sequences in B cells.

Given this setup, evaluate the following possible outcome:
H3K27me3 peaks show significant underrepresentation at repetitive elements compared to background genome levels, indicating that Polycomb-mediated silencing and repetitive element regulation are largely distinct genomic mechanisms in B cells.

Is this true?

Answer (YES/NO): NO